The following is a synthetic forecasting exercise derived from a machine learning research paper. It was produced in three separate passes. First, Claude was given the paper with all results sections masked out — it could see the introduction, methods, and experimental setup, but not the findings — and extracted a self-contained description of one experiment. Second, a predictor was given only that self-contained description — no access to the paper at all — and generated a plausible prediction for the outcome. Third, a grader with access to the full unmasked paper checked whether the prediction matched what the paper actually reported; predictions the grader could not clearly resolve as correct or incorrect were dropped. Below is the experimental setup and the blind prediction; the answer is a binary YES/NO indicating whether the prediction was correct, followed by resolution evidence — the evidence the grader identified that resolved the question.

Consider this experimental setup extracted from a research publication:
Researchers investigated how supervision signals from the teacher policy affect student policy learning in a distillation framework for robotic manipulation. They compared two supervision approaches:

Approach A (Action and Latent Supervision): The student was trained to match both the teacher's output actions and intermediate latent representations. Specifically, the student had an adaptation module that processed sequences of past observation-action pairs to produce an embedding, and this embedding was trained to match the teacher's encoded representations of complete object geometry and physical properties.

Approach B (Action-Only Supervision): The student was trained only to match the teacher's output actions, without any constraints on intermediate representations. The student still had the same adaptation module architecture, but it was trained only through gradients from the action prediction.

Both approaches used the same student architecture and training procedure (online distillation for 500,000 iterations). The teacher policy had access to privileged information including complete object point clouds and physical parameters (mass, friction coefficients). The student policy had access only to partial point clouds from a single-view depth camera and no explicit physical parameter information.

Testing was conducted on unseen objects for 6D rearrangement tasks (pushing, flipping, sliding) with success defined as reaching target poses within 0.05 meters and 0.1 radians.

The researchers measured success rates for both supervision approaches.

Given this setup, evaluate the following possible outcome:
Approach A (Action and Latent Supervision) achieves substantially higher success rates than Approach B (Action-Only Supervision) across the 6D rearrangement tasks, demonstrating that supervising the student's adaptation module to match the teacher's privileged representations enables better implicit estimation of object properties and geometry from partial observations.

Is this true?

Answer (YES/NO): NO